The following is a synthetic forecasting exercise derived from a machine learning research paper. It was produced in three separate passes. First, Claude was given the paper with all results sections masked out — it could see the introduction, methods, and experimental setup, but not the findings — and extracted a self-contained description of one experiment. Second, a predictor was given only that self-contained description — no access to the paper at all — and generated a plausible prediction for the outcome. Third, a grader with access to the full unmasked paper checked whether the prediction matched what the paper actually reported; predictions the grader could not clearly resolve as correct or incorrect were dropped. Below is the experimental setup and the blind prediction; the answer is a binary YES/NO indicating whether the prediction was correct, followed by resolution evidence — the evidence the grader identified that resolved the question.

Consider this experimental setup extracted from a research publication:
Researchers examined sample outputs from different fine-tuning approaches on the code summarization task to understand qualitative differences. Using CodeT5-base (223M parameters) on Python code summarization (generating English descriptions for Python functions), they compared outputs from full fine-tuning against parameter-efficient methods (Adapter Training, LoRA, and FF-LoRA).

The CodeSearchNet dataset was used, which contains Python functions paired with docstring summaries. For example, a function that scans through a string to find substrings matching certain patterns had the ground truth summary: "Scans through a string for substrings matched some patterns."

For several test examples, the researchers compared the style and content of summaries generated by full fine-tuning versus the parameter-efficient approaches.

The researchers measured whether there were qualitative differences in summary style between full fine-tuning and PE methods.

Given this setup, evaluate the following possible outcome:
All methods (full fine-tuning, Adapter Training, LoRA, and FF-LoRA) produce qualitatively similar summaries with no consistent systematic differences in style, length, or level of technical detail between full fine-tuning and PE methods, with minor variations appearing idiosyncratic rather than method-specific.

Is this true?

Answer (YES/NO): NO